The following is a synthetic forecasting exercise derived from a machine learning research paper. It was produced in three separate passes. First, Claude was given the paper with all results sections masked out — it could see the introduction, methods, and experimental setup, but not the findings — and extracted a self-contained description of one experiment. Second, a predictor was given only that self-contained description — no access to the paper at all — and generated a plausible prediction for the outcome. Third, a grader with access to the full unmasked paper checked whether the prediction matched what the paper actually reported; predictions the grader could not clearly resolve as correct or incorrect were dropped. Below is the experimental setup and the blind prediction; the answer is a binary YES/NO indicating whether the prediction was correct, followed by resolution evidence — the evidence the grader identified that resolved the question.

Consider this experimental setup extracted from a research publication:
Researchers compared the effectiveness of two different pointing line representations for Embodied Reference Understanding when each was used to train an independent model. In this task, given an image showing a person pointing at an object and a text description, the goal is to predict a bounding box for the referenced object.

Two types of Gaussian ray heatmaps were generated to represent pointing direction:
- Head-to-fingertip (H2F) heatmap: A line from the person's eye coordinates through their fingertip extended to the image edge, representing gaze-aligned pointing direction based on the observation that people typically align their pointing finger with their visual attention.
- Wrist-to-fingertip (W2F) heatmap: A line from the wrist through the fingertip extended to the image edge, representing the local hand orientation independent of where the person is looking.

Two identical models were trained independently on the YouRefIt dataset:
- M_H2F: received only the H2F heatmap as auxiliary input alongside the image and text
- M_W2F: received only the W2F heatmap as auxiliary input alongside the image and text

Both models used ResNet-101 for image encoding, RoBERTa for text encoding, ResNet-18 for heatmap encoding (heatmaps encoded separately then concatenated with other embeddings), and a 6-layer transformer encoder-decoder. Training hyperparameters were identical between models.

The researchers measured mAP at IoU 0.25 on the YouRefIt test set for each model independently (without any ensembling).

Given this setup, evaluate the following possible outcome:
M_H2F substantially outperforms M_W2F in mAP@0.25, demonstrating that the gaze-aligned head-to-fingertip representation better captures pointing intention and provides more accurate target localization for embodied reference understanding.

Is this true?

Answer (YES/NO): YES